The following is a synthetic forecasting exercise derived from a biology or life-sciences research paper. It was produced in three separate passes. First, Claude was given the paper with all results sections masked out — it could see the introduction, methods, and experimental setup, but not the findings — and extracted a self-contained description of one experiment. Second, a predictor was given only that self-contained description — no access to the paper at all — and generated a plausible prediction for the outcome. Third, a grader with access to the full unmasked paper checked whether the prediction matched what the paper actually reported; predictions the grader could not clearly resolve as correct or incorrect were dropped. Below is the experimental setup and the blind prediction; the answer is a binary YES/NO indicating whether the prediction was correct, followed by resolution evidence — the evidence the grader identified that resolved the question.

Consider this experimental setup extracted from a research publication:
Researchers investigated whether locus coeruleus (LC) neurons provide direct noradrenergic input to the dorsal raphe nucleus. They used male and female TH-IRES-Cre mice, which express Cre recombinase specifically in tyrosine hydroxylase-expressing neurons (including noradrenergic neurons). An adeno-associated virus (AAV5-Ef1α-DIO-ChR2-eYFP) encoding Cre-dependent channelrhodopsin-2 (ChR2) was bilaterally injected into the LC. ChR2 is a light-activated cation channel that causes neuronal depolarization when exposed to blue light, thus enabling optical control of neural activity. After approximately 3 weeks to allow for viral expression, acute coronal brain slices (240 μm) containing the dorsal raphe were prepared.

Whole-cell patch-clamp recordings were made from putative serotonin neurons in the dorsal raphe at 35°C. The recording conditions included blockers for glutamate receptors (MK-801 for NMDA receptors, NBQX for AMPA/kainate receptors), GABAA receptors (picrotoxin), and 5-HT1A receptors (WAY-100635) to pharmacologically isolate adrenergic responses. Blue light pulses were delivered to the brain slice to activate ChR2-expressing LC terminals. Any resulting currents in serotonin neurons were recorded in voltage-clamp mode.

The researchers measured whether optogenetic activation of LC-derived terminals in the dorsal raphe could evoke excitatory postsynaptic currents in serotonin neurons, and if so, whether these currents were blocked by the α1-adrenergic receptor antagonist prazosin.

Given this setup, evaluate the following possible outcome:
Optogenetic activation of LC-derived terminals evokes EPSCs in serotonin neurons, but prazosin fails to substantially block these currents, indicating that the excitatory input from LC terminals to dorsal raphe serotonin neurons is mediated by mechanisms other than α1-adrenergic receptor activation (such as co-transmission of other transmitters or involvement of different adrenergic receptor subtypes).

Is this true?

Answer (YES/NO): NO